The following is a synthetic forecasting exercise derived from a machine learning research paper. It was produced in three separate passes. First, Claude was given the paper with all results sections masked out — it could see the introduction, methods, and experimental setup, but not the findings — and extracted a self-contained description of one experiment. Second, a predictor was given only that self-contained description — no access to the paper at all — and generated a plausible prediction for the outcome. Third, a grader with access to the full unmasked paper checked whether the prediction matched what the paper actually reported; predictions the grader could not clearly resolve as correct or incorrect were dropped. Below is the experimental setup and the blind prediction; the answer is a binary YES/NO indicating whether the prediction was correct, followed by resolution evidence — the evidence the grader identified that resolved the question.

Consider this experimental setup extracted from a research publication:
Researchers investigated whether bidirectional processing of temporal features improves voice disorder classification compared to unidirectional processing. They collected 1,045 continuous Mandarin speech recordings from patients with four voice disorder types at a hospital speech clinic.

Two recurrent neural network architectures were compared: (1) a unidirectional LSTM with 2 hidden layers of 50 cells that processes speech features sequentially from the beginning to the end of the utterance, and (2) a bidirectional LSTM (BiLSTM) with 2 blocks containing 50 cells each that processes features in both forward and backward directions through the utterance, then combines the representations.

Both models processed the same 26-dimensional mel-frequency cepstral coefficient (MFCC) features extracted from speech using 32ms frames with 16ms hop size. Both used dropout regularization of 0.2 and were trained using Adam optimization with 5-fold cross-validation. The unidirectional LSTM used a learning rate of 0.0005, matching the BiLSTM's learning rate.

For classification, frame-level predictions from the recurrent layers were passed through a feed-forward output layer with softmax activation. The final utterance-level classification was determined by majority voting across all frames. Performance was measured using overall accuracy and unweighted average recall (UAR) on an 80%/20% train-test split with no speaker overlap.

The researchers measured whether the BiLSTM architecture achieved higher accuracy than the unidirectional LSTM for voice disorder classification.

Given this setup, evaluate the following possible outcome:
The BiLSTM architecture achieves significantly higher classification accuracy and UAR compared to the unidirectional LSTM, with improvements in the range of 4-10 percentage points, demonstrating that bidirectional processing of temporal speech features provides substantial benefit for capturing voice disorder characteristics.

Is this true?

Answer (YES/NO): NO